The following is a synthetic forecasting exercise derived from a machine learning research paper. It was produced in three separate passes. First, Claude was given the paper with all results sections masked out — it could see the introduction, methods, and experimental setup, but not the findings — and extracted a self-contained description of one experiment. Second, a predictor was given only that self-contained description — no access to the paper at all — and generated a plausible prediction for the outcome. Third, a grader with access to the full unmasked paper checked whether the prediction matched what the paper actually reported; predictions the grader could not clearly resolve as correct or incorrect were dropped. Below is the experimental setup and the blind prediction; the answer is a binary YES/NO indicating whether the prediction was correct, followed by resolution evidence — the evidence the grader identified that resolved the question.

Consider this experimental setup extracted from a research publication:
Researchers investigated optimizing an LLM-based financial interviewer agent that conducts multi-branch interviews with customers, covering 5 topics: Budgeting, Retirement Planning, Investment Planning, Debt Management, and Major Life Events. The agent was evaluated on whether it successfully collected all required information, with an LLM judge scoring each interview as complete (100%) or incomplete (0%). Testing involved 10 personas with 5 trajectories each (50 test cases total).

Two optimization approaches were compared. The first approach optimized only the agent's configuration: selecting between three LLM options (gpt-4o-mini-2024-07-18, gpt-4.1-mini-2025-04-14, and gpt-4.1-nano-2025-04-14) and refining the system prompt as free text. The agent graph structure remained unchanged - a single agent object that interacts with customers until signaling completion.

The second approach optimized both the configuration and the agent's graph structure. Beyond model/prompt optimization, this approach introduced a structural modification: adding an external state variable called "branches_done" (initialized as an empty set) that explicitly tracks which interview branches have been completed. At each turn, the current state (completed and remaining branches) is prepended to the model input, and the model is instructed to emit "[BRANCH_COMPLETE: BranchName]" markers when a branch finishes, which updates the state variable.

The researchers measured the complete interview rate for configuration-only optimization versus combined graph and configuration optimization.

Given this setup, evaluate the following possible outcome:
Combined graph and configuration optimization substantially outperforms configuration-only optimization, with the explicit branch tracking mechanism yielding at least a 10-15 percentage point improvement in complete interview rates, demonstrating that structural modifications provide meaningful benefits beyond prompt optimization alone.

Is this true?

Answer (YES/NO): YES